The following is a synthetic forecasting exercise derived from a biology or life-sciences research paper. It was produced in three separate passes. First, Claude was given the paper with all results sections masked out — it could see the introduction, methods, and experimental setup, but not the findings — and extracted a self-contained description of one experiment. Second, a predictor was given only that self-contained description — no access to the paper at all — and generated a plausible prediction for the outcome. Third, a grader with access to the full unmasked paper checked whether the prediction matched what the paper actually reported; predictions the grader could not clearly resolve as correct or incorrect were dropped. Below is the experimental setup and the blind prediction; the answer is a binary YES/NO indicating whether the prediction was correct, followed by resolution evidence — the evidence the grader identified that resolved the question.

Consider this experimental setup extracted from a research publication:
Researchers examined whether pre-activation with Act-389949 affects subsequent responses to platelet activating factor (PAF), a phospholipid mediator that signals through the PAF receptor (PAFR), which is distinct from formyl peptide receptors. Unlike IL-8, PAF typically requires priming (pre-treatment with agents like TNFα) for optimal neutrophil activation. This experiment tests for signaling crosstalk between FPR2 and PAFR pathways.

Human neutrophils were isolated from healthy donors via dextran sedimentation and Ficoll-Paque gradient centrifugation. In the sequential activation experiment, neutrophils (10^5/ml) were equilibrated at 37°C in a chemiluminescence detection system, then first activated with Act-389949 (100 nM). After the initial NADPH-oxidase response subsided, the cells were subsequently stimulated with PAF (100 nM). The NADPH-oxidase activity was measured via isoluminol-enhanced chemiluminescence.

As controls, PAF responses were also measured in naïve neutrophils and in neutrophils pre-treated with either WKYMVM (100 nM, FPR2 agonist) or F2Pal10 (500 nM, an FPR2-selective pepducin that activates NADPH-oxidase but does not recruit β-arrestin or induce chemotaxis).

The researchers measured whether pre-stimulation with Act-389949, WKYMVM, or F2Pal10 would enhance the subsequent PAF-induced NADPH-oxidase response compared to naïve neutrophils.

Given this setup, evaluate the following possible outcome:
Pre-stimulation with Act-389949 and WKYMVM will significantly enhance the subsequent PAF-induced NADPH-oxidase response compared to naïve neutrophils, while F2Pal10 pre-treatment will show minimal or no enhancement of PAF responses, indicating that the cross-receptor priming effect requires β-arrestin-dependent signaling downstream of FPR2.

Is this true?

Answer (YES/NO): NO